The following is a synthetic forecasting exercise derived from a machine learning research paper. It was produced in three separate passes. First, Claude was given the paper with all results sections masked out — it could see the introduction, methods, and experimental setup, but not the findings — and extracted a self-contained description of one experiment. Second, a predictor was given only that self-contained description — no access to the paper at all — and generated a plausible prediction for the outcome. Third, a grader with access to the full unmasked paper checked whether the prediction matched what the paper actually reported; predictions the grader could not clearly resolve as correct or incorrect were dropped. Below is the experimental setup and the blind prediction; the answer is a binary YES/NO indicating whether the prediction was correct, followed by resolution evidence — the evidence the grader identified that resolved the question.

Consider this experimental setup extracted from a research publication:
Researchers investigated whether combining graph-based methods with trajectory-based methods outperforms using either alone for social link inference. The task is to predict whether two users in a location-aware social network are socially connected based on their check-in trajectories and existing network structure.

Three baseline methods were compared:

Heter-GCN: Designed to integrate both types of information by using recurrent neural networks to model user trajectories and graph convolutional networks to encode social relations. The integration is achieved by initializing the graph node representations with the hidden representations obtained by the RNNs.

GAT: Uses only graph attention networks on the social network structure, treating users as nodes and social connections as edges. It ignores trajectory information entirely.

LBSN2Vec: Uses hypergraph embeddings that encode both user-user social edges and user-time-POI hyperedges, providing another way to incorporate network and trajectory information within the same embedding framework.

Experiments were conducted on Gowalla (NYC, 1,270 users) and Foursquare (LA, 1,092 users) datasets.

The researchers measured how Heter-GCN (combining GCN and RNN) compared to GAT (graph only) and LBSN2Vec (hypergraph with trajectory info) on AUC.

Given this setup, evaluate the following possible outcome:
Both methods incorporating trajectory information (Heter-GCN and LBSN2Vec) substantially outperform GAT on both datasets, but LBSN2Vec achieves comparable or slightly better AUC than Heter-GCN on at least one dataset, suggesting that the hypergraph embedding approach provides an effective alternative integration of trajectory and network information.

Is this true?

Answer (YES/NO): NO